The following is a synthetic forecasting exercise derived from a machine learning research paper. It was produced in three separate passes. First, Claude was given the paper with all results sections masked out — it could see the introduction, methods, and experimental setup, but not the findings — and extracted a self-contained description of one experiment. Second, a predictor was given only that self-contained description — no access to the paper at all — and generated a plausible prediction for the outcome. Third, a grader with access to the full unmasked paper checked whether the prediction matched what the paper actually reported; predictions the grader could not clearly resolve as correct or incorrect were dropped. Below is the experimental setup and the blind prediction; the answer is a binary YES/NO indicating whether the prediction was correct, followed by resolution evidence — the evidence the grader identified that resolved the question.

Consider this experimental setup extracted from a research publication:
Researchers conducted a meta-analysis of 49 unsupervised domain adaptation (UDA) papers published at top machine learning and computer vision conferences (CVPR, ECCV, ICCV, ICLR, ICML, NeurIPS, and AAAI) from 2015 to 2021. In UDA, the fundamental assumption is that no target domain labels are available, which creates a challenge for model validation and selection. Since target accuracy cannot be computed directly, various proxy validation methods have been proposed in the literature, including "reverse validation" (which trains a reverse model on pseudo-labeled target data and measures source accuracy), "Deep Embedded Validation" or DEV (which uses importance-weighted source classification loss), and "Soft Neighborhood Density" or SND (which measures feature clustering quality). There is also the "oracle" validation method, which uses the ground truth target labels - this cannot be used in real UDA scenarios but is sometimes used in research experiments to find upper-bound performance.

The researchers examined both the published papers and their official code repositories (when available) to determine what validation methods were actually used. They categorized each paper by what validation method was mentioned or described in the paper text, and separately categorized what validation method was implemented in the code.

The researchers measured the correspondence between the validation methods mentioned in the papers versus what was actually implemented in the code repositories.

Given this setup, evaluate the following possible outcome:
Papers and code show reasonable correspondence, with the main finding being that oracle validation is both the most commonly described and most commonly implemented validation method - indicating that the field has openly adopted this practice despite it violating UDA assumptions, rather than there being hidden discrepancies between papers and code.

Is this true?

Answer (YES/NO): NO